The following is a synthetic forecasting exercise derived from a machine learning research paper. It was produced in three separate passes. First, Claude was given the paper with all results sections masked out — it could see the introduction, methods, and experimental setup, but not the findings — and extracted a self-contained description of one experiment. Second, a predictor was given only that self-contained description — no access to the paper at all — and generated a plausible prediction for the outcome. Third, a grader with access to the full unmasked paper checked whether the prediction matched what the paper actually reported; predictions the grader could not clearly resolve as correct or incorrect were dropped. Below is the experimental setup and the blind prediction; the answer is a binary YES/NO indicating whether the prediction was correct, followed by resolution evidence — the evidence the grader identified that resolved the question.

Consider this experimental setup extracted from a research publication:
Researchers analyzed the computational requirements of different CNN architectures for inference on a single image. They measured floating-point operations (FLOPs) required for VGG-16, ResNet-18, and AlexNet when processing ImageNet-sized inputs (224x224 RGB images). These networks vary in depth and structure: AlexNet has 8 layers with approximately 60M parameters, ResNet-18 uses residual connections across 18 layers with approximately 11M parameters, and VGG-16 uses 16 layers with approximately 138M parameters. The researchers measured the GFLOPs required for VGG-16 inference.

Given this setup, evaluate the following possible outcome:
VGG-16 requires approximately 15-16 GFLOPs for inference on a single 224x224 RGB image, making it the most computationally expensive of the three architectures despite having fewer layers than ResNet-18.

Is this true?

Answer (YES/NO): YES